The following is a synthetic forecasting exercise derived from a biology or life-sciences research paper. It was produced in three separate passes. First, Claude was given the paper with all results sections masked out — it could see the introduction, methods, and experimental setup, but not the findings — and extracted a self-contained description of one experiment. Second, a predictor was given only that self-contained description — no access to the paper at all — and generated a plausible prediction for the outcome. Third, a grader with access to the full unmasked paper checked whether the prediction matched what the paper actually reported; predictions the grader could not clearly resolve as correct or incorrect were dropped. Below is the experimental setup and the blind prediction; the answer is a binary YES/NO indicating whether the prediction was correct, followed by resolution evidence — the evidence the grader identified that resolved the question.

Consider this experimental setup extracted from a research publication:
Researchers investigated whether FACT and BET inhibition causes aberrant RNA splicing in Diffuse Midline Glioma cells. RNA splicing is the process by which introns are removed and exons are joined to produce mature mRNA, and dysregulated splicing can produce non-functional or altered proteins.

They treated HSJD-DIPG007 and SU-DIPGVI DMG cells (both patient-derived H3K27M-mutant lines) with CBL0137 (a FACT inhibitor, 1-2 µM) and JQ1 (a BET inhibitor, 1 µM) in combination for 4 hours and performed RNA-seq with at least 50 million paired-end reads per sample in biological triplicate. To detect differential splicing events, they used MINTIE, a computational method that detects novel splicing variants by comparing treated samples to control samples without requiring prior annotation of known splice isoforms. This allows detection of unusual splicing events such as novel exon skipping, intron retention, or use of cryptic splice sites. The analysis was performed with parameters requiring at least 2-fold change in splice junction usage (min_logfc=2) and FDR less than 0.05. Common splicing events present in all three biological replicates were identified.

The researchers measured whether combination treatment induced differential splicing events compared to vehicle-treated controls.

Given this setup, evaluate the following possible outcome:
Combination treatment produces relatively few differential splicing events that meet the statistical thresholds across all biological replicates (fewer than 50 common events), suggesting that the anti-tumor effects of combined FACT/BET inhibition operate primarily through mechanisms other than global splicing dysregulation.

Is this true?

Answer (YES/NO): NO